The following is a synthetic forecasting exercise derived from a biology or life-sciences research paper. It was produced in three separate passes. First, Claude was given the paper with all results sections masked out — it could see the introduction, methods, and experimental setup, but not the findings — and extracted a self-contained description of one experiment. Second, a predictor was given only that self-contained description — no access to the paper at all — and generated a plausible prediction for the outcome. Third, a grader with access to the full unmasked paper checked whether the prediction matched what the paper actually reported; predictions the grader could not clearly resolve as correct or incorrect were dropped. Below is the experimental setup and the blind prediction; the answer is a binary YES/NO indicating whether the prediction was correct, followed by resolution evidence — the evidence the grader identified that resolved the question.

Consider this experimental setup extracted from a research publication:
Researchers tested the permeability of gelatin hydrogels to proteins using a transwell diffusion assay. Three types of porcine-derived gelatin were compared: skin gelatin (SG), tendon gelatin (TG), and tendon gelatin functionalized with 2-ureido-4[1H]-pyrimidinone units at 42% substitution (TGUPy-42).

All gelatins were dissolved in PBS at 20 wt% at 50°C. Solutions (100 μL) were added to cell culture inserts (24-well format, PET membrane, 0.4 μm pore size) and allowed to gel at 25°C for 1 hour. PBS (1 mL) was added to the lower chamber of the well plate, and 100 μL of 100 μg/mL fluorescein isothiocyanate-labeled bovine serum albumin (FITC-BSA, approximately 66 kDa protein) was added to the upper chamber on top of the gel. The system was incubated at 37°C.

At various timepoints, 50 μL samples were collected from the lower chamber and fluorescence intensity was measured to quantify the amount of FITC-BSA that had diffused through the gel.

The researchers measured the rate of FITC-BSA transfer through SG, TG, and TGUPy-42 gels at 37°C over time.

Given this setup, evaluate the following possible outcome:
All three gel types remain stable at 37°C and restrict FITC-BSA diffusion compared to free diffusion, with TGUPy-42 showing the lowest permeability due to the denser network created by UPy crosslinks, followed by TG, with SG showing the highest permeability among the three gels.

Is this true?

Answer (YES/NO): NO